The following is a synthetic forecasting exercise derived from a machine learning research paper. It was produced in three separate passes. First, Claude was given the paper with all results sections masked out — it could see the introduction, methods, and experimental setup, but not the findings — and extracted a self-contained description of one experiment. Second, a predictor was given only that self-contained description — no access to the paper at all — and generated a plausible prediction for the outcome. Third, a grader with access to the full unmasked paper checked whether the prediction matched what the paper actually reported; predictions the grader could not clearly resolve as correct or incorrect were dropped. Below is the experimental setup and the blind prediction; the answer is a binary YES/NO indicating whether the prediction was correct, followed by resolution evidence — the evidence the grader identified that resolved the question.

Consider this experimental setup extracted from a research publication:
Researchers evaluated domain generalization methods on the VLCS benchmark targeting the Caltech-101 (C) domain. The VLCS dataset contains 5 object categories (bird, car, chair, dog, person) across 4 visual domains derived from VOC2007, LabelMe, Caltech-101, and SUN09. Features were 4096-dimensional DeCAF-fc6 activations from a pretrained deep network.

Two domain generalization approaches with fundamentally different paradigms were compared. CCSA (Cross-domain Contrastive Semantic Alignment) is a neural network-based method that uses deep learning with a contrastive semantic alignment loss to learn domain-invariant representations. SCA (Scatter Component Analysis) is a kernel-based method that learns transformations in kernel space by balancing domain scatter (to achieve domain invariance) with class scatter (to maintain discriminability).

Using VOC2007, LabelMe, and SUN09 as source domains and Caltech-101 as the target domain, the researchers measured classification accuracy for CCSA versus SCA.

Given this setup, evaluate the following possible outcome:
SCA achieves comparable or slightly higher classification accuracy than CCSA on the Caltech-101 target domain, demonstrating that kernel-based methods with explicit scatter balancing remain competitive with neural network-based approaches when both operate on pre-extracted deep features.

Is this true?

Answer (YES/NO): YES